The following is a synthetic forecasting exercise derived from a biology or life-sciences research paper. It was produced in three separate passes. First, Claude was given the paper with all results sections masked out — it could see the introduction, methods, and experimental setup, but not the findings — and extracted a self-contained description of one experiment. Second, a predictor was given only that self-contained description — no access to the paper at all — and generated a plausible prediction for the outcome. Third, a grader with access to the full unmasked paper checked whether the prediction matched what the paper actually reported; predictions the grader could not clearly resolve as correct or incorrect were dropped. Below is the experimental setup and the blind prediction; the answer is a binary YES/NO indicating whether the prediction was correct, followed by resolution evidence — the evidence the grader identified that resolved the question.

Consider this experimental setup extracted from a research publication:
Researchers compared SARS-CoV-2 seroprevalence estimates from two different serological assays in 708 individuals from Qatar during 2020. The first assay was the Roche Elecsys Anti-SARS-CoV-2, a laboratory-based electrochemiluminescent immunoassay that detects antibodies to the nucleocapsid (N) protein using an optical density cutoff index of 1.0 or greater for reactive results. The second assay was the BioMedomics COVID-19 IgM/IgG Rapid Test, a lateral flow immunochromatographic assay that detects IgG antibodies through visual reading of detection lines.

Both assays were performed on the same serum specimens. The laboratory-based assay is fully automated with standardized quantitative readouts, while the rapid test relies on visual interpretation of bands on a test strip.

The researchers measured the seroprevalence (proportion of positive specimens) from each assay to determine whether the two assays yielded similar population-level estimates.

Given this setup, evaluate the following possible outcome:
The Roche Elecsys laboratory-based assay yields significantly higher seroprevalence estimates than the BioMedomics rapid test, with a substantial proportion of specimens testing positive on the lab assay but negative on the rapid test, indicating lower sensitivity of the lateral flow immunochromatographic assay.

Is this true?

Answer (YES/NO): YES